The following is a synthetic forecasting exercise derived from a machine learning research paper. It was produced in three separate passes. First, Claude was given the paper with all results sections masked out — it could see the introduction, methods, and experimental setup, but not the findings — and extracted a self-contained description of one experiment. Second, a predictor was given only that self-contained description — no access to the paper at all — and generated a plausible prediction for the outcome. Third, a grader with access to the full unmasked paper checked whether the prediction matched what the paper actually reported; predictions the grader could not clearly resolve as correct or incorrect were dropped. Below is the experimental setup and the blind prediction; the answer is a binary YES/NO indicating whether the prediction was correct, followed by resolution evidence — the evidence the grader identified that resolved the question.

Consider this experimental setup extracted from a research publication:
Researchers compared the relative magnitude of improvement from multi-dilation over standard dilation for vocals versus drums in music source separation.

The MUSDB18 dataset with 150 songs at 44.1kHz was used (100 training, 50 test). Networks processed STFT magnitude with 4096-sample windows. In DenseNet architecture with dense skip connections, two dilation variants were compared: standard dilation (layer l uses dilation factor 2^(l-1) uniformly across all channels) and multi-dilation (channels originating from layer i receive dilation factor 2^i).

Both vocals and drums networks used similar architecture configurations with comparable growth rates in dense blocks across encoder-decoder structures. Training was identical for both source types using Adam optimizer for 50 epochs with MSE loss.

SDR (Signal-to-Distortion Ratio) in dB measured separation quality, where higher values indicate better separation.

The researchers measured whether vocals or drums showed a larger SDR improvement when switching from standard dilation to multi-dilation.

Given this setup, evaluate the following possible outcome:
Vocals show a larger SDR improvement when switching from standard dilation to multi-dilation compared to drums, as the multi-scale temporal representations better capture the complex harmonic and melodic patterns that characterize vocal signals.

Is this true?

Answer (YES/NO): NO